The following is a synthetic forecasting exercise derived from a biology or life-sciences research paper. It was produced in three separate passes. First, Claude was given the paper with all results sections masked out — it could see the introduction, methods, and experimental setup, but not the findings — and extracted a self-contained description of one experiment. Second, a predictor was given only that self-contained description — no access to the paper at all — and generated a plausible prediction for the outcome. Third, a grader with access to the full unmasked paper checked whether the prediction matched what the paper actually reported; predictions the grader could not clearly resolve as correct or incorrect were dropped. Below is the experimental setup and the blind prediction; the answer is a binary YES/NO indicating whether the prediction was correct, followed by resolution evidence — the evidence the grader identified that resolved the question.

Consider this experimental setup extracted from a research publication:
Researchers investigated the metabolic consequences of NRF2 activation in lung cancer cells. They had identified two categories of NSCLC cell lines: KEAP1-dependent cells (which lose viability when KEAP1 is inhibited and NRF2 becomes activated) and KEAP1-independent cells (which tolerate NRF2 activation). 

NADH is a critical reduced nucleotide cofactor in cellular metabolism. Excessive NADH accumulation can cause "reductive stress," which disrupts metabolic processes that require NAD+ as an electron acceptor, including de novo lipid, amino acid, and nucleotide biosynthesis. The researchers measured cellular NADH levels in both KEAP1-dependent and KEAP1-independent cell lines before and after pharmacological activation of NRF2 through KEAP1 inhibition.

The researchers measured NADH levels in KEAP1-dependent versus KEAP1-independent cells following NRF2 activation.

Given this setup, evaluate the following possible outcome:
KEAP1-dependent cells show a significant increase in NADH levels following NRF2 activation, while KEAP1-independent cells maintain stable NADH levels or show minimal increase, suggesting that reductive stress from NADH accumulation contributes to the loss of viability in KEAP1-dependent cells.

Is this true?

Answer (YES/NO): YES